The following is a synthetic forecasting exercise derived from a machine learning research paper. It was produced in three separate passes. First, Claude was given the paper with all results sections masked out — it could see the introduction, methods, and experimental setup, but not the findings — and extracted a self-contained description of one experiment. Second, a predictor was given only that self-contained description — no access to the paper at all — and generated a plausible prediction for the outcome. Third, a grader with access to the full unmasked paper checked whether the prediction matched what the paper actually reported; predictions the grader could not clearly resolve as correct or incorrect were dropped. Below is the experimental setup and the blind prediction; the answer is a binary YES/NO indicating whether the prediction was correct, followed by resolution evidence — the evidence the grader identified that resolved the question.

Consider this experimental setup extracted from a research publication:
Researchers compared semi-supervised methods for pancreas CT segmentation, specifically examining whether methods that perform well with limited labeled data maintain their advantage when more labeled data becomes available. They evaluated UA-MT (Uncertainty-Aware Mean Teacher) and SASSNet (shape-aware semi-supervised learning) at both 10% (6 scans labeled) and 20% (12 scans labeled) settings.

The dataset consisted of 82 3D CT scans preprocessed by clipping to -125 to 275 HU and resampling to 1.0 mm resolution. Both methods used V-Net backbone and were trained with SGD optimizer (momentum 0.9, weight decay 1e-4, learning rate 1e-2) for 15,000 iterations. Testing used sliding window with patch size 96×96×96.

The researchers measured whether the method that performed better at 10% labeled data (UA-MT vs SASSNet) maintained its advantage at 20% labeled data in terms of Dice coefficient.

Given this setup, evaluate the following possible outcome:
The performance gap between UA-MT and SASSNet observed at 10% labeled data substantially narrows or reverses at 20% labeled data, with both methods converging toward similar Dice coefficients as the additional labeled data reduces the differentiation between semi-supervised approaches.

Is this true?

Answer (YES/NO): YES